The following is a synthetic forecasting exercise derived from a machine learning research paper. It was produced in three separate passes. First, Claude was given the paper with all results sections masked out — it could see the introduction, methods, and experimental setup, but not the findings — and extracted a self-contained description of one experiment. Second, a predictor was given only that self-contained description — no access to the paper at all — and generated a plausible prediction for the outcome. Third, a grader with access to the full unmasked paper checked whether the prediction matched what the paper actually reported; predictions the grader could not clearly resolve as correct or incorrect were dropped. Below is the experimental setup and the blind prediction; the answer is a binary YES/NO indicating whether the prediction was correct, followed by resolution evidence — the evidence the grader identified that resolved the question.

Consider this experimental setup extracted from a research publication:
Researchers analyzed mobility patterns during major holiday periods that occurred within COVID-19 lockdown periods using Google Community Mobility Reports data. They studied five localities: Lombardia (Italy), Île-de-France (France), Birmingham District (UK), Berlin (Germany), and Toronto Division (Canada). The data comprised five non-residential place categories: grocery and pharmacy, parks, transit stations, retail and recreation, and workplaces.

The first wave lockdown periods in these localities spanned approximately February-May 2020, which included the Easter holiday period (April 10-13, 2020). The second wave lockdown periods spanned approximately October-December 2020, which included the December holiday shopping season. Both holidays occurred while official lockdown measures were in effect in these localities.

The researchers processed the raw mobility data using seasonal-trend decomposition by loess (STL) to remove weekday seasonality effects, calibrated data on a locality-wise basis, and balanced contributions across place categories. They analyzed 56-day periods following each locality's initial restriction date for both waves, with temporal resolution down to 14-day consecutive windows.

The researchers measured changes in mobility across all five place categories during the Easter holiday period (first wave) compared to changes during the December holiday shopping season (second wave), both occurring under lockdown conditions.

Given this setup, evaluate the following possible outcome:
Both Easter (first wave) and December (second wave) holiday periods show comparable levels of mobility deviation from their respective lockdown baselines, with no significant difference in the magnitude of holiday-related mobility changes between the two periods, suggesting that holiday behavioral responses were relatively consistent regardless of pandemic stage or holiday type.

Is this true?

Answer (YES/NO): NO